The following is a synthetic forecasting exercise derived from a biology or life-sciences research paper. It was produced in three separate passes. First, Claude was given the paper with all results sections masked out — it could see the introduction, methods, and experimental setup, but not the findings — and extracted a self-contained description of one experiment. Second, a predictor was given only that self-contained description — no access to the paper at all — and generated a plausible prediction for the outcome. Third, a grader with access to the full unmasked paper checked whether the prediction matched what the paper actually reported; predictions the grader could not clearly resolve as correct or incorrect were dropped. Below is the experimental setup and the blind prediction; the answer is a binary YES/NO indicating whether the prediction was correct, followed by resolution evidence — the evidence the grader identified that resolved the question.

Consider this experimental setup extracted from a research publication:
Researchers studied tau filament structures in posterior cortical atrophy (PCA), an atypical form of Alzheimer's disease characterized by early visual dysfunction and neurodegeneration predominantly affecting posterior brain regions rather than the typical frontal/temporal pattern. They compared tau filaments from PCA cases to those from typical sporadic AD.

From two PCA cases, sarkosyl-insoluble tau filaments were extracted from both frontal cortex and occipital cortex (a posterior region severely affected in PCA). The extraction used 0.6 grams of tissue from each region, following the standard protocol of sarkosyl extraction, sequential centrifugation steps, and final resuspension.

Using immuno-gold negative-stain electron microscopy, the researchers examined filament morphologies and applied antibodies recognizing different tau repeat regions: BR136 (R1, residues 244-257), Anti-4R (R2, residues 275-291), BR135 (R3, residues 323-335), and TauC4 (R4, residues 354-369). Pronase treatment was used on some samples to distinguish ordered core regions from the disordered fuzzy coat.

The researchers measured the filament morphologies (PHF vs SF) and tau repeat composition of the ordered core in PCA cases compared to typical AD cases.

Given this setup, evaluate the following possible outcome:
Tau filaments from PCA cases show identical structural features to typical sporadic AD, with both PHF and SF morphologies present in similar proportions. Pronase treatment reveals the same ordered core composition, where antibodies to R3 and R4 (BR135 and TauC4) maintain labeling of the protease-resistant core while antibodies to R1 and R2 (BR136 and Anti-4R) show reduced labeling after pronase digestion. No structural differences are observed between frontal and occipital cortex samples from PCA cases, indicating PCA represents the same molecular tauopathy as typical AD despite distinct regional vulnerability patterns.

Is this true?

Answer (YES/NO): NO